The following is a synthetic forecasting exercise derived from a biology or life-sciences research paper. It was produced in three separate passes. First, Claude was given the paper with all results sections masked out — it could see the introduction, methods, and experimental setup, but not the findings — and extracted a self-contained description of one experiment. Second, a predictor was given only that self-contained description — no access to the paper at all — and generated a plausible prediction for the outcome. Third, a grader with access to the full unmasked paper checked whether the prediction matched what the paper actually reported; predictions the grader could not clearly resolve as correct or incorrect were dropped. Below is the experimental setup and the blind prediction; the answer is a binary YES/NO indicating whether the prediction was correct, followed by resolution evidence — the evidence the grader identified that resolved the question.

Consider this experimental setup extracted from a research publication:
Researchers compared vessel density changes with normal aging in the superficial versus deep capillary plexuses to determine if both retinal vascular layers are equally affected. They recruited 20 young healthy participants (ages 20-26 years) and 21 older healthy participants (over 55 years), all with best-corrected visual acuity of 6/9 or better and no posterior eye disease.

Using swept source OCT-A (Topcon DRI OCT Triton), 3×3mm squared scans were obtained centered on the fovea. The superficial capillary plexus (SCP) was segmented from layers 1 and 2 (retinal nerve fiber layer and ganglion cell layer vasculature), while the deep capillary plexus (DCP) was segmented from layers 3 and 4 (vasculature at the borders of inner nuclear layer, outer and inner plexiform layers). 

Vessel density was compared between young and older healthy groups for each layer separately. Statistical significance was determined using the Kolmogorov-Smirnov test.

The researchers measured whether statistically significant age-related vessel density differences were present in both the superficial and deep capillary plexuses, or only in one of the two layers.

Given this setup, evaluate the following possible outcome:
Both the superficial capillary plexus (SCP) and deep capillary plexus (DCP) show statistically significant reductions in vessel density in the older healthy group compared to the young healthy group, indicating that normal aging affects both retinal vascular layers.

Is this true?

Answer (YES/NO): NO